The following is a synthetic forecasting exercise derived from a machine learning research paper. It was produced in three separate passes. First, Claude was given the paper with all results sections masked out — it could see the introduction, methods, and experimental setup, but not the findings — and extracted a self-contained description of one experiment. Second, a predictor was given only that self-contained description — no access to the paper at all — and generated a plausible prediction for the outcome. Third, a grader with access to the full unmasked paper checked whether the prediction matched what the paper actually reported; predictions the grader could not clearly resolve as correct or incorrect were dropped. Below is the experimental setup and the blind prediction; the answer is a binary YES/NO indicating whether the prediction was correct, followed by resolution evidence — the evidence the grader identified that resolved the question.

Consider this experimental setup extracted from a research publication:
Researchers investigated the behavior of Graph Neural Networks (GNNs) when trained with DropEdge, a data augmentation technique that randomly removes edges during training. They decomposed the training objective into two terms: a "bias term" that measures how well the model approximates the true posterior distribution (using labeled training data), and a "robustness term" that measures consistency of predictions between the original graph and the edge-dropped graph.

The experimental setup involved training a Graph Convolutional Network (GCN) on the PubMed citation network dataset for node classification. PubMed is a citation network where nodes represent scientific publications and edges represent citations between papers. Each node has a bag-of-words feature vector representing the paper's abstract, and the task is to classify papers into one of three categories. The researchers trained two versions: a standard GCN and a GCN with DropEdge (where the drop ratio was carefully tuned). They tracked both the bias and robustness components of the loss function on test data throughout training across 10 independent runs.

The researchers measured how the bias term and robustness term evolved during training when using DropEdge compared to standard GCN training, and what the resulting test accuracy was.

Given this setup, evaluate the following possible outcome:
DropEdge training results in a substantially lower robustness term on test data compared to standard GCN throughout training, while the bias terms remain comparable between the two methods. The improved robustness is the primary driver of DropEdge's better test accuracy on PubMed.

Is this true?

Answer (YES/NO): NO